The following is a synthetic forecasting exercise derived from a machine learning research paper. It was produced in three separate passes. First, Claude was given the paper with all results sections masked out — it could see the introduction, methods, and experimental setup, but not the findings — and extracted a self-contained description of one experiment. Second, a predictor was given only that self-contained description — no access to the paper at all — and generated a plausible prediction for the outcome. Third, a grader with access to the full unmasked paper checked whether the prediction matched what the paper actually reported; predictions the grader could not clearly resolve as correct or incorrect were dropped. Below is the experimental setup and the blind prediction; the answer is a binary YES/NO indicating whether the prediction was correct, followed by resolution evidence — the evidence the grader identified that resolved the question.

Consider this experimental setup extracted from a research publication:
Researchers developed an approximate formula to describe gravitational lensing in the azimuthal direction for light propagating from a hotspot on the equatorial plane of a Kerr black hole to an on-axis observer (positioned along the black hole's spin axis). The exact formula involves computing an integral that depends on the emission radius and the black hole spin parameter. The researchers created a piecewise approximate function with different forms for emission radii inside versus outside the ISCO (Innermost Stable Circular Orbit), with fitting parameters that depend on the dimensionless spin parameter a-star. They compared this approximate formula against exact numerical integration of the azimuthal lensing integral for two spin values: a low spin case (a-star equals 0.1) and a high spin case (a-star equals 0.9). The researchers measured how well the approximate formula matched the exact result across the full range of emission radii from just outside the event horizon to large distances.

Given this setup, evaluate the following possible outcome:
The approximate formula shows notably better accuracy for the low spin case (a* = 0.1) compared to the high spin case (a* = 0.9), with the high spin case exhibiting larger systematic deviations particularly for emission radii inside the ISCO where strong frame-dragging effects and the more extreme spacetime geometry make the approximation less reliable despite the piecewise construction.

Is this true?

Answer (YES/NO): NO